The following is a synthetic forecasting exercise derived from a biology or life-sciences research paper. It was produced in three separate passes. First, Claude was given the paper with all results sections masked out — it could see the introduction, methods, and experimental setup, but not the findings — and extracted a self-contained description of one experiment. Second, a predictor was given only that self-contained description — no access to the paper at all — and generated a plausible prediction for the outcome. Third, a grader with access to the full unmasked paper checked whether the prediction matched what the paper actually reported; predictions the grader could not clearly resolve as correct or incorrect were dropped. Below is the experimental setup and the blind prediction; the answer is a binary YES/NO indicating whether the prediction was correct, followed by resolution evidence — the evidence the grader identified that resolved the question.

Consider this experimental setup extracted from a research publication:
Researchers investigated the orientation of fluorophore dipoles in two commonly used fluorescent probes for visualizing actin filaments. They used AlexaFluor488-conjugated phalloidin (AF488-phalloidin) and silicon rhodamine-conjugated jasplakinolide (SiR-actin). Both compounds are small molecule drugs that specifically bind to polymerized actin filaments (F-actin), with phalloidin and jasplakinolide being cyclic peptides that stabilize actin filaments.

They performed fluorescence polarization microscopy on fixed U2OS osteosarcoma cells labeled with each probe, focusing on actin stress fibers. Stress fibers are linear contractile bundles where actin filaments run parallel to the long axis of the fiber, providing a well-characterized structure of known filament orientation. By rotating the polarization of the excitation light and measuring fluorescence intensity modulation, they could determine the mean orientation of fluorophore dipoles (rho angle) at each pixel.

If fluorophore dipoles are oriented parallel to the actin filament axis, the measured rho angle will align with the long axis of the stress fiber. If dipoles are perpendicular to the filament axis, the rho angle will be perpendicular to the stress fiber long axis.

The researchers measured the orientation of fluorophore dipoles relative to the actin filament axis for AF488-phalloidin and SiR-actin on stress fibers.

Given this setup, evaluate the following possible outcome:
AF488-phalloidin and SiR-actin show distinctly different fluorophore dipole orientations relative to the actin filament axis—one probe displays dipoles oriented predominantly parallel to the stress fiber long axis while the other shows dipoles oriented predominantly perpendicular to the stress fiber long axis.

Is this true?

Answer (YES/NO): YES